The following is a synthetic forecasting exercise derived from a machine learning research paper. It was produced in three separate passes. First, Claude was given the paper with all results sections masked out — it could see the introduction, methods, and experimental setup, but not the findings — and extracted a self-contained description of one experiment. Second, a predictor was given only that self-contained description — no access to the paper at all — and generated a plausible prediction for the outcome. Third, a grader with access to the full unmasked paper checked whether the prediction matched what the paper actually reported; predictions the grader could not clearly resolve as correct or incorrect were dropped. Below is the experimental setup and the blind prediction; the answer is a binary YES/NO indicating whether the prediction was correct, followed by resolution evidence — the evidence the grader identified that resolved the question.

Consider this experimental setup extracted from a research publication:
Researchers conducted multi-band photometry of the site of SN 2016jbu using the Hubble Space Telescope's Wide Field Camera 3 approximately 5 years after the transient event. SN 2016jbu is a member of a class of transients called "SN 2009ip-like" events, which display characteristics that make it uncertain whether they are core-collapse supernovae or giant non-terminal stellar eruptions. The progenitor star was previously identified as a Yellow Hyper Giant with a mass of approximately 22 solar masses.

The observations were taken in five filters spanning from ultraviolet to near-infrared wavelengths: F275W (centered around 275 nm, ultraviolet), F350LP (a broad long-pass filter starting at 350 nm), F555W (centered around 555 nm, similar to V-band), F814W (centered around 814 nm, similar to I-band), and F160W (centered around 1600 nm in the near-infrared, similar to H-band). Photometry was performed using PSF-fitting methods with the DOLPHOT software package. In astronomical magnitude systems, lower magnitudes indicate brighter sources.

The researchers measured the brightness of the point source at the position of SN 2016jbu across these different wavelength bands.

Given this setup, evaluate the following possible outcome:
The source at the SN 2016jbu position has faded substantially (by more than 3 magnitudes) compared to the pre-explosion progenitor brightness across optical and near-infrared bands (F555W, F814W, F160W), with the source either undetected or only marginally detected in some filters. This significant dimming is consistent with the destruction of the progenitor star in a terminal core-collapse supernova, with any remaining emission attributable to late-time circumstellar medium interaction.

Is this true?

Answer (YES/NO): NO